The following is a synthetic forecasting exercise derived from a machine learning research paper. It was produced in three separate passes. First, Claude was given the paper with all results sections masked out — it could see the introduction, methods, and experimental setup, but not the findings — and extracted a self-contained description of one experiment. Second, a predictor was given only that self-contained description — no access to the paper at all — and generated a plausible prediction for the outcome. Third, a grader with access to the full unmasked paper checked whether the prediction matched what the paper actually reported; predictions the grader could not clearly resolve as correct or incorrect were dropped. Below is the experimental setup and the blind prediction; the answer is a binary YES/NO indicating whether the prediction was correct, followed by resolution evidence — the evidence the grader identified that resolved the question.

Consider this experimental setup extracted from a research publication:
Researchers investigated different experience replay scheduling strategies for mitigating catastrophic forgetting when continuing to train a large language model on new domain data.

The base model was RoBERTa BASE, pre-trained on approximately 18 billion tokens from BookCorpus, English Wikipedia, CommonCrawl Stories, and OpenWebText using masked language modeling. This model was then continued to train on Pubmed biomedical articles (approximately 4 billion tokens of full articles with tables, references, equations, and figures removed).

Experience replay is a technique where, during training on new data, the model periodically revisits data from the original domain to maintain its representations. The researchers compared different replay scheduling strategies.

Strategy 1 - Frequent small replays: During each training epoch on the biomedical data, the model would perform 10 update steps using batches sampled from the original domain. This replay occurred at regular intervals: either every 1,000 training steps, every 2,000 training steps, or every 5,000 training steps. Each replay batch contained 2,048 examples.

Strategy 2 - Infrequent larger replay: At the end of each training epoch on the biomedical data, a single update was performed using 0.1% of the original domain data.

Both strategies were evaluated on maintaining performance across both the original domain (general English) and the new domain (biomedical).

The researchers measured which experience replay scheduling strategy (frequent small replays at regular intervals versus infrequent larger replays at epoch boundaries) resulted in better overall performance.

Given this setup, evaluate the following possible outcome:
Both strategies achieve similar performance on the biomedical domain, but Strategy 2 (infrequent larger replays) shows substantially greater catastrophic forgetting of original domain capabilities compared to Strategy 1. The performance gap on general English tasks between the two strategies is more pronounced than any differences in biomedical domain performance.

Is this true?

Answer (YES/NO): NO